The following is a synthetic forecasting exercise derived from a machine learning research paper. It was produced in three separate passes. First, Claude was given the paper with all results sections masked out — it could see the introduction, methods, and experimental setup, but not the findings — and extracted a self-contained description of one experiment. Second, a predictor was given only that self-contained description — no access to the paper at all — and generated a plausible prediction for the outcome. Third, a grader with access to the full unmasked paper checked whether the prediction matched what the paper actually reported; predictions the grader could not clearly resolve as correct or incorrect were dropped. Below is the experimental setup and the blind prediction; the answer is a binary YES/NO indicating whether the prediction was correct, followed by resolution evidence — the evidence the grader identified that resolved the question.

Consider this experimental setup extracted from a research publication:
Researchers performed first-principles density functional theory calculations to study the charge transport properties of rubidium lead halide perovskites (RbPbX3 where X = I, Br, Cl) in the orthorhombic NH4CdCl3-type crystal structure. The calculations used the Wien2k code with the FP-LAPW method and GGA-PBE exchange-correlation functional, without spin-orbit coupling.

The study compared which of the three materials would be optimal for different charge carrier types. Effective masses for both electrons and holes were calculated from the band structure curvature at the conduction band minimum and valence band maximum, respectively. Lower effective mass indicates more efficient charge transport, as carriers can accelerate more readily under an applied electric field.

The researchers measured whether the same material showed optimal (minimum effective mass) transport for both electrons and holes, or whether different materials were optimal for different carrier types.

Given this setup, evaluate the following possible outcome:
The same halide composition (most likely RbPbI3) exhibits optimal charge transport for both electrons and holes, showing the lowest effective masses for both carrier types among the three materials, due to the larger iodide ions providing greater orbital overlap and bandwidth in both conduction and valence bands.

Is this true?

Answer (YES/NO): NO